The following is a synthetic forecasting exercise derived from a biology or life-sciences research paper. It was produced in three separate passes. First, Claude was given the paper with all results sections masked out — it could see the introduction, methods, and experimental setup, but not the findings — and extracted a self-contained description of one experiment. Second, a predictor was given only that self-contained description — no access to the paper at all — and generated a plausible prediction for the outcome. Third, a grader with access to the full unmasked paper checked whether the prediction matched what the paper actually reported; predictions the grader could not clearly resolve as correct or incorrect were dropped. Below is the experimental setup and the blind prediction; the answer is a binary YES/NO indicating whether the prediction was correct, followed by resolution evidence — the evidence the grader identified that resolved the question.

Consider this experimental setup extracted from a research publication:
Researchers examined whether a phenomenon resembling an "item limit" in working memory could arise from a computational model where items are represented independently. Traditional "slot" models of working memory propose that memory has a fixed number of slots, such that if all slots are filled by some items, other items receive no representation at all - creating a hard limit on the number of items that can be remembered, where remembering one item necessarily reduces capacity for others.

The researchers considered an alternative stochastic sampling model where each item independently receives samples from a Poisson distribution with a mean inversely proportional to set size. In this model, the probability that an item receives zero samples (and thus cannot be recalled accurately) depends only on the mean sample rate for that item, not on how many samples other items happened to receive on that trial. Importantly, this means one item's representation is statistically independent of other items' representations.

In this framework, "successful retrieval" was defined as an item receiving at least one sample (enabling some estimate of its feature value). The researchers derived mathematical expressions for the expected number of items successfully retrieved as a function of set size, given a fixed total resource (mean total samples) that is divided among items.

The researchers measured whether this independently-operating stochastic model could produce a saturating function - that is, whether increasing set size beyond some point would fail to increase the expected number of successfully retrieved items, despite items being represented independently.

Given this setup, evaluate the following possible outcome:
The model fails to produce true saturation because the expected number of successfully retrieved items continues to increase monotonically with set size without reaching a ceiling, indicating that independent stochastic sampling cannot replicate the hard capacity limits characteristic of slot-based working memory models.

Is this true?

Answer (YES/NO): NO